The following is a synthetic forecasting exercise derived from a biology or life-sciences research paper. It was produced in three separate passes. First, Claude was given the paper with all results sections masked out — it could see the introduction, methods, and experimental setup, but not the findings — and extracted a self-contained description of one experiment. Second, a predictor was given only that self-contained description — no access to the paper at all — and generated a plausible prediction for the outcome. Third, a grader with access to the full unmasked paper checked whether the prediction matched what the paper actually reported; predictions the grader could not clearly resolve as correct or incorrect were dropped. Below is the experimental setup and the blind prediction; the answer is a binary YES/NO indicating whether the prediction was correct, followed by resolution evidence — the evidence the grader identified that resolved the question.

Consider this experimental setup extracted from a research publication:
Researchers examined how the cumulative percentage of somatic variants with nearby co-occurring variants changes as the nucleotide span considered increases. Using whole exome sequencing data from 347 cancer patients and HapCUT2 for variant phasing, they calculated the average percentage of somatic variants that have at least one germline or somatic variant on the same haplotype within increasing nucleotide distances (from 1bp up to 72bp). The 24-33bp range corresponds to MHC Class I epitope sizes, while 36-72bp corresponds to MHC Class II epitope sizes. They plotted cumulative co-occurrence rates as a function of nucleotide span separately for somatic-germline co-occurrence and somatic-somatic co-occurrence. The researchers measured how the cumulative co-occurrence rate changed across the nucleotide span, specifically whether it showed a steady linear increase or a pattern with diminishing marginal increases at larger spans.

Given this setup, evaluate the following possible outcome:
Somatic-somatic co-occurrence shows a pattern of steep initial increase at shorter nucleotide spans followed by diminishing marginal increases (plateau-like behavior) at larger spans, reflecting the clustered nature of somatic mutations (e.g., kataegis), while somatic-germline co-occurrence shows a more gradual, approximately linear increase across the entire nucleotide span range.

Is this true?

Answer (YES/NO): NO